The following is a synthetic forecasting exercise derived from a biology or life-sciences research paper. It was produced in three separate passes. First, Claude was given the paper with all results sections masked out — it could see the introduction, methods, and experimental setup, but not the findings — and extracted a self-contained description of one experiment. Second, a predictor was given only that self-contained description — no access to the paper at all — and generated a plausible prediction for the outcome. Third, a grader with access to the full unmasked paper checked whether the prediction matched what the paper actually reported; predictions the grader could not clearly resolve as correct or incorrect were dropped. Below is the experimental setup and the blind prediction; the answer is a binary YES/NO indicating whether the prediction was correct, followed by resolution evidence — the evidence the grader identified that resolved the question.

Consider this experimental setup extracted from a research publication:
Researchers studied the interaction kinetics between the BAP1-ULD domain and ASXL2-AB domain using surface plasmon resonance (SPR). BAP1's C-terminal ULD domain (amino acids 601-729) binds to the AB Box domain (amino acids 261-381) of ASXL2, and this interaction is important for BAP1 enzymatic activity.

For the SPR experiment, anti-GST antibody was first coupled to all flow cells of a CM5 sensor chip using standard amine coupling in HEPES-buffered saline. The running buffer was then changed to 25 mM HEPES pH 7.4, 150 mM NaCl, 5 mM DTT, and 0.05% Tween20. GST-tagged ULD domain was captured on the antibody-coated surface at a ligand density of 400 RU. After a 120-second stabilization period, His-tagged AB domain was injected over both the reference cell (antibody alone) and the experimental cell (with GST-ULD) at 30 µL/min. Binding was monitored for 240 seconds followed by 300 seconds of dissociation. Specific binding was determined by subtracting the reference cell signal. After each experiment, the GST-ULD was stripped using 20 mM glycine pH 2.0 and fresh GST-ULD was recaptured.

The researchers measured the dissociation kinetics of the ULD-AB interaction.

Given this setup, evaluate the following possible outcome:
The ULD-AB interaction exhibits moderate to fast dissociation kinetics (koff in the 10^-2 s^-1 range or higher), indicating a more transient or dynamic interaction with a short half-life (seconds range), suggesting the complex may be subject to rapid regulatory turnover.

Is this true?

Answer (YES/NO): NO